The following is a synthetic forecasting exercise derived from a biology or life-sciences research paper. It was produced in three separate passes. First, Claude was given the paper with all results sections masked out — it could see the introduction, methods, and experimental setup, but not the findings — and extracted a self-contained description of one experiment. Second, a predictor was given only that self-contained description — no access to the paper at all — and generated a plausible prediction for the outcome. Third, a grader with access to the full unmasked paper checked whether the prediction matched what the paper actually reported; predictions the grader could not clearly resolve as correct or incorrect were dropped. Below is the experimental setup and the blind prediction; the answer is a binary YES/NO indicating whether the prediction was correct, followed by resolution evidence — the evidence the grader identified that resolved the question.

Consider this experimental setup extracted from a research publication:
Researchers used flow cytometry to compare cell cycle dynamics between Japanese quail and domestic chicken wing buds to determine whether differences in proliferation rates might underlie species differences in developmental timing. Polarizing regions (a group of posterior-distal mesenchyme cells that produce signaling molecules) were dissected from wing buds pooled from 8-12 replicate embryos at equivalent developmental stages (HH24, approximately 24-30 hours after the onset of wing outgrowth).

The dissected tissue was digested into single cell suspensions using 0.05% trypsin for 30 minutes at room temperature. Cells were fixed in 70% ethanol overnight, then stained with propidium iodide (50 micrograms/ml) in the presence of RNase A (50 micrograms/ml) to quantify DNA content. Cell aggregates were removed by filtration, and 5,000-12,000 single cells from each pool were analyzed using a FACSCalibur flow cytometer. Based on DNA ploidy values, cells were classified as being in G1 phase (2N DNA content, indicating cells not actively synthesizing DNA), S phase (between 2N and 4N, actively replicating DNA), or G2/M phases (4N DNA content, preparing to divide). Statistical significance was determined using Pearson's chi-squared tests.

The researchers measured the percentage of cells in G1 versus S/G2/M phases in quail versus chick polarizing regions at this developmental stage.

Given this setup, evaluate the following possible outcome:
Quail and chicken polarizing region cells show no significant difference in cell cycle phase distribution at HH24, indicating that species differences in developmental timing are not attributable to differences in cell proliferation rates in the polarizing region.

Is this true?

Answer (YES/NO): NO